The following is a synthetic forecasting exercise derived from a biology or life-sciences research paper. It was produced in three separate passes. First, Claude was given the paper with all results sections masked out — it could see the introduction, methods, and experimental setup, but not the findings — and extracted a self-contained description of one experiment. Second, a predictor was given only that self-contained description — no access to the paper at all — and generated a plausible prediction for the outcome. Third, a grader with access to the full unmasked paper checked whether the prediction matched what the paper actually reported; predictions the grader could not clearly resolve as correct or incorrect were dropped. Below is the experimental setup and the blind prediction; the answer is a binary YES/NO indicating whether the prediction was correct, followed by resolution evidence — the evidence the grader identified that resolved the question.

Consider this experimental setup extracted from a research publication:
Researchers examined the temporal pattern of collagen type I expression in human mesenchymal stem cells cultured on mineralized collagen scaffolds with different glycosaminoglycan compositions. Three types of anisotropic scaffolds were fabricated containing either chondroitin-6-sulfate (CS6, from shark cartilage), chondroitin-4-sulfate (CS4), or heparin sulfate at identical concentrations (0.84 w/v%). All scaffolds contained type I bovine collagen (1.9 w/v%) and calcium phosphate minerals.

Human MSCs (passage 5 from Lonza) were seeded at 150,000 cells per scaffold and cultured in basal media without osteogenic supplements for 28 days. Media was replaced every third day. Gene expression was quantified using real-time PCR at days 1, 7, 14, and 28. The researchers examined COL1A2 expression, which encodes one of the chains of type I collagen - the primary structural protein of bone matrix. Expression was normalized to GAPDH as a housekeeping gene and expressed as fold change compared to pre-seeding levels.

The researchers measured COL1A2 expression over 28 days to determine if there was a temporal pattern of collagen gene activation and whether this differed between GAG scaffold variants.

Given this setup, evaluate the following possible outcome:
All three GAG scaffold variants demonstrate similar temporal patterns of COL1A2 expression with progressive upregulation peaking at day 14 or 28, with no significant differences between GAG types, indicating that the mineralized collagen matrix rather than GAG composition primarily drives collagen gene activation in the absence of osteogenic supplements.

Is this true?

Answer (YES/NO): NO